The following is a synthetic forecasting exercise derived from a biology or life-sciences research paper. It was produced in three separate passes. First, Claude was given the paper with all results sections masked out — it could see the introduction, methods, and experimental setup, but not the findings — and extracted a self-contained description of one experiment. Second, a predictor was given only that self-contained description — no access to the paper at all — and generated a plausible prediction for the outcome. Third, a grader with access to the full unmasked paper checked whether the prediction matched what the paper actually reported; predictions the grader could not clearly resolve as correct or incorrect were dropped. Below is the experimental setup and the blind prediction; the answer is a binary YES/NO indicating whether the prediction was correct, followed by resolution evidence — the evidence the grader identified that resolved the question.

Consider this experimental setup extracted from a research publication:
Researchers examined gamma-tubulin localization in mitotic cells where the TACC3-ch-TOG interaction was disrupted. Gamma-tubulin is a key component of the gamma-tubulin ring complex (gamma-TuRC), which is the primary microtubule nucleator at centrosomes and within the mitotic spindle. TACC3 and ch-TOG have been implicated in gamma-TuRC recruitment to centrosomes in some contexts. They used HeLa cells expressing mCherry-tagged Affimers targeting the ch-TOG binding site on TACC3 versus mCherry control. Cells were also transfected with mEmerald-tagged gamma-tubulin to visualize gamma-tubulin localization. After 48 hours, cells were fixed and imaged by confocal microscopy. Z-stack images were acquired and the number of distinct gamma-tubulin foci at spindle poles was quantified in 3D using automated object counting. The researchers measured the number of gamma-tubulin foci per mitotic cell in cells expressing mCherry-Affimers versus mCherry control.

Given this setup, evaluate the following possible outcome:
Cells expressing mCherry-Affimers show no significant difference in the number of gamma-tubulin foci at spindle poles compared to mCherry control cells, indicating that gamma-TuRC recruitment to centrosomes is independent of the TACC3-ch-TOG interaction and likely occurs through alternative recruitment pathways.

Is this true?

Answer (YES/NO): NO